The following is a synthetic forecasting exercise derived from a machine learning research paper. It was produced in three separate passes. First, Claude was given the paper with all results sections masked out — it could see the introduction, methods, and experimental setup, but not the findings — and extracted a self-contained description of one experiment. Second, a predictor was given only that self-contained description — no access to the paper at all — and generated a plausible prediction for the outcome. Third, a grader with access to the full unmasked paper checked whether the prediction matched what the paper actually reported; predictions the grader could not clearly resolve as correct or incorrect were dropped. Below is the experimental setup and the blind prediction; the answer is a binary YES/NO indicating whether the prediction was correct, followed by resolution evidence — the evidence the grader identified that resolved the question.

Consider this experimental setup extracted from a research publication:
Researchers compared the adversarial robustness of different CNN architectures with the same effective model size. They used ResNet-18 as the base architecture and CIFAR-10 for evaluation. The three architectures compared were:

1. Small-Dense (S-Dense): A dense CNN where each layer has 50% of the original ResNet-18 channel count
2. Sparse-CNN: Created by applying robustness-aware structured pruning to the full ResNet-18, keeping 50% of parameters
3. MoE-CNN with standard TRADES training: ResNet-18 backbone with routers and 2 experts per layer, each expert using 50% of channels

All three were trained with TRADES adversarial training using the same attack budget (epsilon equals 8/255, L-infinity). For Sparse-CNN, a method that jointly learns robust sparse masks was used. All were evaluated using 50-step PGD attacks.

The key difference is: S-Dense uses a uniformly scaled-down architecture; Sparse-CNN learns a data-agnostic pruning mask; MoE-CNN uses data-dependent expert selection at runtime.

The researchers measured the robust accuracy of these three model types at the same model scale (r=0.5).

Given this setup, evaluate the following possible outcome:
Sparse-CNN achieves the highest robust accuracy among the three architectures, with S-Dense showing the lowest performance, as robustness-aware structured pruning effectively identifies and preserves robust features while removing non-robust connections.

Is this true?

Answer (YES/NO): NO